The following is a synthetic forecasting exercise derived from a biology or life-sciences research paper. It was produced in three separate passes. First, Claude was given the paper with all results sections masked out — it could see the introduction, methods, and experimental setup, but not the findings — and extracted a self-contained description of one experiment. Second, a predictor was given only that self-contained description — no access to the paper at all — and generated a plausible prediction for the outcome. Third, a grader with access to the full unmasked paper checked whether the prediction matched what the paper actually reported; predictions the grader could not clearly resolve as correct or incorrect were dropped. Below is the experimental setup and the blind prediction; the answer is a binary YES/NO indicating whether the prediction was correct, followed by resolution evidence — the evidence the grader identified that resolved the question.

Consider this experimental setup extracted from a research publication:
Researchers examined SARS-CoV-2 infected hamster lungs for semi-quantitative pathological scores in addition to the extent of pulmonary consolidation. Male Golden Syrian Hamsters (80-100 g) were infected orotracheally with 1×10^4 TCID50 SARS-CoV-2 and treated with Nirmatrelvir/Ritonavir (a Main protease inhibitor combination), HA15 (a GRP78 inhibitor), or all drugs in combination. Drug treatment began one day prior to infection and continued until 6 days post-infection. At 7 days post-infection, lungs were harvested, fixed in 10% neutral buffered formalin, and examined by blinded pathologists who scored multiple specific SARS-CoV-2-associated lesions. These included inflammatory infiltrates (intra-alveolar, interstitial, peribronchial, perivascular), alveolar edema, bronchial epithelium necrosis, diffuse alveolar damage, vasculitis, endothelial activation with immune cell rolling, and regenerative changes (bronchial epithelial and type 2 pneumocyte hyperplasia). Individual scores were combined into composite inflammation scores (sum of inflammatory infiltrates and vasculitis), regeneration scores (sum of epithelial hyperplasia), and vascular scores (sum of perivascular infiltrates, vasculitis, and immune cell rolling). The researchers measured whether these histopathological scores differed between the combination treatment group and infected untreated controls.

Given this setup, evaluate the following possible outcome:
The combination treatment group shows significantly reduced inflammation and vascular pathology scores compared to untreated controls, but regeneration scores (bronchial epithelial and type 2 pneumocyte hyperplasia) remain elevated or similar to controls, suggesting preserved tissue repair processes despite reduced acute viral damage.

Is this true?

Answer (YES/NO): NO